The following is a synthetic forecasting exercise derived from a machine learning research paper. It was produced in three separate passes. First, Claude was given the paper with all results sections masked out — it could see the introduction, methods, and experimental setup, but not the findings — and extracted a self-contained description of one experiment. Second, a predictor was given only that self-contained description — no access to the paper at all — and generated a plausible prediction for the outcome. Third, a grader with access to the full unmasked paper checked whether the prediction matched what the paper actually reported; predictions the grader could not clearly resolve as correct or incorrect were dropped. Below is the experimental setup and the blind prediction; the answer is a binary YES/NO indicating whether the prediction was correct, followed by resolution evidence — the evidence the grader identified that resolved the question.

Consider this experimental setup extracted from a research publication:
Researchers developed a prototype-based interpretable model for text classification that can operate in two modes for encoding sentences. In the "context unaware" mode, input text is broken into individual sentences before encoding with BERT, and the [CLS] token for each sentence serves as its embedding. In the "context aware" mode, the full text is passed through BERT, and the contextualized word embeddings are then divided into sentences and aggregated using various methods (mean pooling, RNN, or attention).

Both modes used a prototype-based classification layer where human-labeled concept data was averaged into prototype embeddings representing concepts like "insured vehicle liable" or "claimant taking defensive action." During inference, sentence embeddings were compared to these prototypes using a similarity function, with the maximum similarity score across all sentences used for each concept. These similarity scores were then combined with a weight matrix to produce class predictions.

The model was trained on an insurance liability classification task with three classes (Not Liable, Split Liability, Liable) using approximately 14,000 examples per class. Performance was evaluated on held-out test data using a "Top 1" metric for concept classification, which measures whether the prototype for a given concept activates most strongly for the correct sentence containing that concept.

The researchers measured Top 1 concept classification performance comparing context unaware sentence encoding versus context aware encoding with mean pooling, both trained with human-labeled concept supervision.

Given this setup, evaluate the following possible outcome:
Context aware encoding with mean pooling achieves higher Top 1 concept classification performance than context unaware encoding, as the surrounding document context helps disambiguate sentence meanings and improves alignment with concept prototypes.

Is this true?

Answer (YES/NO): NO